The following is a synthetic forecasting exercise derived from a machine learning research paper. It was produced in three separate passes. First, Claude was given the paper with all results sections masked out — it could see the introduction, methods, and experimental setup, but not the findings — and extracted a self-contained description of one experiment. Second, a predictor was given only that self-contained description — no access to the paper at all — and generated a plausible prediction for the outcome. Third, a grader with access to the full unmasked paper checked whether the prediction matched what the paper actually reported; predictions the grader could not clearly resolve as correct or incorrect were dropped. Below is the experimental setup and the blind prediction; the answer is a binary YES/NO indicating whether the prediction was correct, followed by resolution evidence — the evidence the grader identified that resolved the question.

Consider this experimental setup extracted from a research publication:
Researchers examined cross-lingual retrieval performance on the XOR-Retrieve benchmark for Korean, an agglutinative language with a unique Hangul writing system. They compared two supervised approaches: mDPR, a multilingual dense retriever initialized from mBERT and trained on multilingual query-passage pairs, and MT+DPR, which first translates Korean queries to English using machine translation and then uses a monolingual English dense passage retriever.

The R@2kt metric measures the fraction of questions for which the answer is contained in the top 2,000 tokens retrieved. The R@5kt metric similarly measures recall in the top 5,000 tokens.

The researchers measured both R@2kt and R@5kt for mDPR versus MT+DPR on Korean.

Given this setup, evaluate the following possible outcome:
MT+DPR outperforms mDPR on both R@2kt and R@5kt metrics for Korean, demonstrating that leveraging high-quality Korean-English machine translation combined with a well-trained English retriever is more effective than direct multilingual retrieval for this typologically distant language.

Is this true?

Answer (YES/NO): YES